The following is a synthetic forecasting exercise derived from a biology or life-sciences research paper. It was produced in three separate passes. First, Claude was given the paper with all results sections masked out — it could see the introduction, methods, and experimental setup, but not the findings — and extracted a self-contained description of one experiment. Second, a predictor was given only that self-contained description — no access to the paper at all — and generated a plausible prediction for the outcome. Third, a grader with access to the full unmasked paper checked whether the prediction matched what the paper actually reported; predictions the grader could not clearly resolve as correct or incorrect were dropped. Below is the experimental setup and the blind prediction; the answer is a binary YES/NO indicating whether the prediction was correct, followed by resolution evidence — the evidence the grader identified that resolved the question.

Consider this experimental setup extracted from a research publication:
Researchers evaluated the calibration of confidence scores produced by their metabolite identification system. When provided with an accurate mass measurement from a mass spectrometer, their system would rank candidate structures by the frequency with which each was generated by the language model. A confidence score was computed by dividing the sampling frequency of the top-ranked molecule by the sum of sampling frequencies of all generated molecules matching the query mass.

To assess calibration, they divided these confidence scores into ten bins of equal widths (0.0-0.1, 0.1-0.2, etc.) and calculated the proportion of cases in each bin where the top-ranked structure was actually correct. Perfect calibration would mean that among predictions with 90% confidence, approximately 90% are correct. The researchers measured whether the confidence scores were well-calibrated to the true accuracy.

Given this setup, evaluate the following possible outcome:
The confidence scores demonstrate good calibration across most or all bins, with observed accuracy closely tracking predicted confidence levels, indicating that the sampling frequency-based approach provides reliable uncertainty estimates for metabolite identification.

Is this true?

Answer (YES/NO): YES